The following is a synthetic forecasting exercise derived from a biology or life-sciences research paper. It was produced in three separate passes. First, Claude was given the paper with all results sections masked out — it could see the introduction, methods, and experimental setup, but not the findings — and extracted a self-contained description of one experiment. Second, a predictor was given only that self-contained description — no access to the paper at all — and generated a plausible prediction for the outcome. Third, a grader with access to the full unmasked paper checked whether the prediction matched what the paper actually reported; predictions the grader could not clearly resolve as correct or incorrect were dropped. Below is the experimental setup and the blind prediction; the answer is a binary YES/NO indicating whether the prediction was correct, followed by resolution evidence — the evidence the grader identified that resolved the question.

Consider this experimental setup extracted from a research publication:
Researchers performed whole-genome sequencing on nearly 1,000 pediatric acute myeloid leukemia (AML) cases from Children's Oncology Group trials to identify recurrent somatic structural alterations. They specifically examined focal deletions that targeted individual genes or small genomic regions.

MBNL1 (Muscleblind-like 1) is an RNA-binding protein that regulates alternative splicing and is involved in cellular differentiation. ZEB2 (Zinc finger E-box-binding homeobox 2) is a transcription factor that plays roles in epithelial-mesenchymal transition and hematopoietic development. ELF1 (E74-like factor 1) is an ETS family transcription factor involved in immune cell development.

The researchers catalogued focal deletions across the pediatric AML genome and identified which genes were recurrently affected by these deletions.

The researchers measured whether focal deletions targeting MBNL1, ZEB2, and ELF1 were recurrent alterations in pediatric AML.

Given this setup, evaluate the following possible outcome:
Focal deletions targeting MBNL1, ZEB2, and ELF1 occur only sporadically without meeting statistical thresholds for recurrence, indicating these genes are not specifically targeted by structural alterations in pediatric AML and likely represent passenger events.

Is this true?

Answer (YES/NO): NO